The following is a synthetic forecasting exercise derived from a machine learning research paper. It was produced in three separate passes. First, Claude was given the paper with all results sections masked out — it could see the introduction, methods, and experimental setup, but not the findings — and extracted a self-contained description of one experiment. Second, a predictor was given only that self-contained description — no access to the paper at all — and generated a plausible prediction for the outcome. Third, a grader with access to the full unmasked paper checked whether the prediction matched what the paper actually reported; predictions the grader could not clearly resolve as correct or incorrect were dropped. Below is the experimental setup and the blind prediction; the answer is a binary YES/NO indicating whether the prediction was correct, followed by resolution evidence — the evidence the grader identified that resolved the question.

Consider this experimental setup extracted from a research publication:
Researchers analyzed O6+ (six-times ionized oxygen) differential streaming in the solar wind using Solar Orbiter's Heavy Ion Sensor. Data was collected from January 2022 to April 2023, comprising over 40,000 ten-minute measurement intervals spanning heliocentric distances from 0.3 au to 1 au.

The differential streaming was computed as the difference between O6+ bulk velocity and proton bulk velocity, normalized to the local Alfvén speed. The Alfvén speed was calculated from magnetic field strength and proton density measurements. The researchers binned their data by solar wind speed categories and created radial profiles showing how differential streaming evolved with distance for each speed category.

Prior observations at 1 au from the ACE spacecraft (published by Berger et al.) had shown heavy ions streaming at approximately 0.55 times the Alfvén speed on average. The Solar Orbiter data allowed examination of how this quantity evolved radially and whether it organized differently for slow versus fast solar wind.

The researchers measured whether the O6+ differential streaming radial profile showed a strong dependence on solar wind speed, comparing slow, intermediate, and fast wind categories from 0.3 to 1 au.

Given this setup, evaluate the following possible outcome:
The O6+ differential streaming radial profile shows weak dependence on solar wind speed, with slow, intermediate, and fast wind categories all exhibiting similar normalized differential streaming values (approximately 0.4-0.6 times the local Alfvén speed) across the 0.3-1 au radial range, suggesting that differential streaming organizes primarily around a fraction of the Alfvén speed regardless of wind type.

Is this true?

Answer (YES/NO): NO